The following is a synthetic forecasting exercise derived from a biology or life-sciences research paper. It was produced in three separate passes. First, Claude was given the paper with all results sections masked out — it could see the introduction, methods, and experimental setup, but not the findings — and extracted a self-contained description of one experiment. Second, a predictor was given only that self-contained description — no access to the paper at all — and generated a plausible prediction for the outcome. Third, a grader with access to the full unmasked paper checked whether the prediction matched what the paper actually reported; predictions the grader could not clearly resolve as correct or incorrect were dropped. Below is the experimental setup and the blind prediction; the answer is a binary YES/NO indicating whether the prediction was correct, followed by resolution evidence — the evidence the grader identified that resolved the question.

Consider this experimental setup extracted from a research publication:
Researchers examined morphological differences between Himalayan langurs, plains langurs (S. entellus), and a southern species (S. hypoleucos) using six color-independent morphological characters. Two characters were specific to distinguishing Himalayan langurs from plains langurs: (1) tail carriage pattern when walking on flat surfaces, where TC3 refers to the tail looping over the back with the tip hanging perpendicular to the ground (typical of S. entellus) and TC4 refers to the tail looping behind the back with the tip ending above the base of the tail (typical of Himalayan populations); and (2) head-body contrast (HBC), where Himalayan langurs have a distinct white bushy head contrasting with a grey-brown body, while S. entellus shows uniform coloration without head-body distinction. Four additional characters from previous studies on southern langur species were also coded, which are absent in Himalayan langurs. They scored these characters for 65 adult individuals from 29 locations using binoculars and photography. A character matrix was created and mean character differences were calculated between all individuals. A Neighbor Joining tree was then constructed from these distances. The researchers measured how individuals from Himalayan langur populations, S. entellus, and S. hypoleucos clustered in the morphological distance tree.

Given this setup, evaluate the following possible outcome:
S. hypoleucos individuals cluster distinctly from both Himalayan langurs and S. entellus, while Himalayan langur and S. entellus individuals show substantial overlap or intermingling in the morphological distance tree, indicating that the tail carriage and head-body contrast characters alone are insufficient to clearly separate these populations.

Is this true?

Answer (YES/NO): NO